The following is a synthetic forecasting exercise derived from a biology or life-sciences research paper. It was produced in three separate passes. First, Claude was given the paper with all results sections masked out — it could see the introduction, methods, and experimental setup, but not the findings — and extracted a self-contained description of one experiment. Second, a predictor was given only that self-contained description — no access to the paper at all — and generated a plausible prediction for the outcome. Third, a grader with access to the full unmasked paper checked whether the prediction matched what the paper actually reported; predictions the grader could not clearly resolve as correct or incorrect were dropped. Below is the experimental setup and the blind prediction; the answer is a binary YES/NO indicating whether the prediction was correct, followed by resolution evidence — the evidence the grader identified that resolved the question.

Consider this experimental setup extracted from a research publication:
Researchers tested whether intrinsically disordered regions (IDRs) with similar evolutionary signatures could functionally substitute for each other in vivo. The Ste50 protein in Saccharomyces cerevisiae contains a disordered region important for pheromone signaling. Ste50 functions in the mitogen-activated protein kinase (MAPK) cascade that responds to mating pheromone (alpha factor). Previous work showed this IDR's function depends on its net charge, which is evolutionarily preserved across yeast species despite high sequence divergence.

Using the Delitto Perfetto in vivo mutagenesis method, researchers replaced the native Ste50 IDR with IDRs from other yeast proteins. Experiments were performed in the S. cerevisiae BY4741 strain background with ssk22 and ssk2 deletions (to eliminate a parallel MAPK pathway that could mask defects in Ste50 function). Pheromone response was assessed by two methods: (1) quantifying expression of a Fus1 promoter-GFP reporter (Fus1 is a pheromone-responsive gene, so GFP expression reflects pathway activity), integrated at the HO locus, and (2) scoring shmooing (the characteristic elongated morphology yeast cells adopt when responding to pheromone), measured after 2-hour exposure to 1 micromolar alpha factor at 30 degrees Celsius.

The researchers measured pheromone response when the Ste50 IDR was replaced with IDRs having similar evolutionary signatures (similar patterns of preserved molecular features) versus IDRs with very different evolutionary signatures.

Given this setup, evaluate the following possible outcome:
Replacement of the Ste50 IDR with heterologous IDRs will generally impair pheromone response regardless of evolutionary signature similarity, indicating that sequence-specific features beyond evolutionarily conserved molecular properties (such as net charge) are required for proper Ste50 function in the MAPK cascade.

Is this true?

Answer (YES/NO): NO